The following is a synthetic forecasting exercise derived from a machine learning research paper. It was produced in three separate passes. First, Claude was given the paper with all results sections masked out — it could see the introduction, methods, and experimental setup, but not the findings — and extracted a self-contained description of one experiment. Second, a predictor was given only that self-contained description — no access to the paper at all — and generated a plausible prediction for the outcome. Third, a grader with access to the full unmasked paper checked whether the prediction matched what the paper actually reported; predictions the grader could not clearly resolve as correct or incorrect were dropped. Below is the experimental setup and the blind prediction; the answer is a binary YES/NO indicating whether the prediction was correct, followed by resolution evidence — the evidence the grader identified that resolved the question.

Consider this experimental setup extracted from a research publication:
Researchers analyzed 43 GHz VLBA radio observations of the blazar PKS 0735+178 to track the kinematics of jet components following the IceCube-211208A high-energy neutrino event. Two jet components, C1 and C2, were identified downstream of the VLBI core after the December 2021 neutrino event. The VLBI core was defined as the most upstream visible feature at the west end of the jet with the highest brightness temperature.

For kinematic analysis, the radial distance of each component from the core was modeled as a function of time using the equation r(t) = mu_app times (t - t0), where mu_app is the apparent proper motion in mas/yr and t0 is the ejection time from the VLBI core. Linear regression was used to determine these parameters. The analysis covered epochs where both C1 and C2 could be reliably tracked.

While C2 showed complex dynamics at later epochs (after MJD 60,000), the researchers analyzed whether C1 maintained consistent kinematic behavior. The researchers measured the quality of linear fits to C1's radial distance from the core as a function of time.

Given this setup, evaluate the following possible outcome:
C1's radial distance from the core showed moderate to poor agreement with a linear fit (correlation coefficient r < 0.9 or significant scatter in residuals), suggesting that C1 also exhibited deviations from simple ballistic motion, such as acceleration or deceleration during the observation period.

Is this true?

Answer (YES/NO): NO